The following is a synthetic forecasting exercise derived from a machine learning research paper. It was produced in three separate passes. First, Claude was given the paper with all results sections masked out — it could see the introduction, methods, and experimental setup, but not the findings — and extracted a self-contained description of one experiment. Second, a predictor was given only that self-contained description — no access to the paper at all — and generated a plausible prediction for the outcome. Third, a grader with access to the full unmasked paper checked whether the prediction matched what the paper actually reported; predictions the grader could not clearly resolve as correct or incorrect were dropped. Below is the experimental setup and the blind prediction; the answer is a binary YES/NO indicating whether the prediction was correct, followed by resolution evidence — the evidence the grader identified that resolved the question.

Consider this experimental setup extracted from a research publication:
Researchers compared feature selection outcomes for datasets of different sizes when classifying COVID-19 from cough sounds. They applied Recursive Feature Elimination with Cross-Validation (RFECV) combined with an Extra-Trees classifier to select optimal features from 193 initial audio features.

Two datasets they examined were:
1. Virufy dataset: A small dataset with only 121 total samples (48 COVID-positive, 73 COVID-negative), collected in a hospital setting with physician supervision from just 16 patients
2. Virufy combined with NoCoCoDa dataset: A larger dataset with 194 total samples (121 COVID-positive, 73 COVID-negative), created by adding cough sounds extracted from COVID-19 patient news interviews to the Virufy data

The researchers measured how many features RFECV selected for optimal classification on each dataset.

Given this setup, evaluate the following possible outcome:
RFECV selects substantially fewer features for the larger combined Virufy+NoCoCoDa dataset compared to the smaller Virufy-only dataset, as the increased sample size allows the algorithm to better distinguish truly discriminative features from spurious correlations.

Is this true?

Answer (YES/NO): NO